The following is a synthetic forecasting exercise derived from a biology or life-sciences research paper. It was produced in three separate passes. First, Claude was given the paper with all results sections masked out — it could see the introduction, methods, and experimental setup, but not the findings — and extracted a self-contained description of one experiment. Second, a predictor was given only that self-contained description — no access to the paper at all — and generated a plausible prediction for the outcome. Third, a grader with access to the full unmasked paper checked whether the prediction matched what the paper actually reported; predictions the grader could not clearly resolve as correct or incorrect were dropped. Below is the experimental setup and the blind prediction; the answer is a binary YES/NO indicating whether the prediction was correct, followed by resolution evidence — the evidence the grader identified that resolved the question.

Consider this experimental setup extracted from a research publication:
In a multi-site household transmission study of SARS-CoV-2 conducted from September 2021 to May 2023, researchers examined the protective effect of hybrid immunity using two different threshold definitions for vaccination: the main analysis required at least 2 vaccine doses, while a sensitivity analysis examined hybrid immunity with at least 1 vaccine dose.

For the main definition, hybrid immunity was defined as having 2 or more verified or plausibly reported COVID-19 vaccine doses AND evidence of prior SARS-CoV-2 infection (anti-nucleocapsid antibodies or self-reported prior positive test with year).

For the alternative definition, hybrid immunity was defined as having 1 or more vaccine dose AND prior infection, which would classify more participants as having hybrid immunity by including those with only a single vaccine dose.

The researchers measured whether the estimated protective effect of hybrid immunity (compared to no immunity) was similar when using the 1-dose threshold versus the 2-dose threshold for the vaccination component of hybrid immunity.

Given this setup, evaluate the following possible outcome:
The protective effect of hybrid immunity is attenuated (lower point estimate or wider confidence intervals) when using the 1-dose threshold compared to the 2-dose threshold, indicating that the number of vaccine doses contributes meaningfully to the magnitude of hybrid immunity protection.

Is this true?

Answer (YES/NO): NO